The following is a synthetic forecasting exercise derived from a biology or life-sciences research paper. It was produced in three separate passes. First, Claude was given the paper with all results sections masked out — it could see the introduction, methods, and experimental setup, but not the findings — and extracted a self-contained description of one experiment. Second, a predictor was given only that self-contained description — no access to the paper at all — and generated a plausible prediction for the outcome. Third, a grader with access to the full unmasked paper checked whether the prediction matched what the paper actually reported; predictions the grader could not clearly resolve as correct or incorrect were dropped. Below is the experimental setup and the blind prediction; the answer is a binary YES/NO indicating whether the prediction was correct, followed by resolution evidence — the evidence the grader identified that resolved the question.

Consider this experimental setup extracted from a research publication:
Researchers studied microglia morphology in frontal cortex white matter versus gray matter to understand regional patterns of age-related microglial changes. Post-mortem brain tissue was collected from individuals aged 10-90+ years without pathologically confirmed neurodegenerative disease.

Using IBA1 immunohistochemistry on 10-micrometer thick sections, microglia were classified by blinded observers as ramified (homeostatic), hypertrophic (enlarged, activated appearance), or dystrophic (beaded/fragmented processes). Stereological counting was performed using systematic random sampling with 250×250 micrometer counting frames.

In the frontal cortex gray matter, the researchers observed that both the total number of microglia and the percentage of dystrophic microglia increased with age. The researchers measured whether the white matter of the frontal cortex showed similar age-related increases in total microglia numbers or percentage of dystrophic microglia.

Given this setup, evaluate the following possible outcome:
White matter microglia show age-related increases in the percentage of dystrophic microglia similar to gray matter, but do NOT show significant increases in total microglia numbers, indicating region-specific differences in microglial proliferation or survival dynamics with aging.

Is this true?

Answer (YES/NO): NO